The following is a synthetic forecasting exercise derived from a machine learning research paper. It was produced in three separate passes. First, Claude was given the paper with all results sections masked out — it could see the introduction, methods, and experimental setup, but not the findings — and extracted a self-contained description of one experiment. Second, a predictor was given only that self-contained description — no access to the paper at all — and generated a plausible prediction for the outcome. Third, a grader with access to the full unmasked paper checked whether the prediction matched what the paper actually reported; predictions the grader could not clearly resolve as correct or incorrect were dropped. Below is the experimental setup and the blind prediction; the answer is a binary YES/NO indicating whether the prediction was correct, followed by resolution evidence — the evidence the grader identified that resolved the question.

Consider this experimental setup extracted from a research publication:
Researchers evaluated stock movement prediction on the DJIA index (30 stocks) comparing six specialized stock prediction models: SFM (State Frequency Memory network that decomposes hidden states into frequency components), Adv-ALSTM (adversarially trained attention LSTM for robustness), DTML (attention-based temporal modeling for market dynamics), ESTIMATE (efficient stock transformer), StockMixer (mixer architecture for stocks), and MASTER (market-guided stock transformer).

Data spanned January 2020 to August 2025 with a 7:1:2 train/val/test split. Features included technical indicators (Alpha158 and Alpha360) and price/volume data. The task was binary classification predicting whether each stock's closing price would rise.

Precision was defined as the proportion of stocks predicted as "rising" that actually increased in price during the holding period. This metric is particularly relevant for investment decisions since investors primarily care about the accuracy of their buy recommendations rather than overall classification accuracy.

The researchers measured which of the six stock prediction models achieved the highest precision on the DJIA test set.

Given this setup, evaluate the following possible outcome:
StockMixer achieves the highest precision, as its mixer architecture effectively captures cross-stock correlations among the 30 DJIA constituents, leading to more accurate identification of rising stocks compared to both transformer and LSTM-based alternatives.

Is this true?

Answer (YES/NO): NO